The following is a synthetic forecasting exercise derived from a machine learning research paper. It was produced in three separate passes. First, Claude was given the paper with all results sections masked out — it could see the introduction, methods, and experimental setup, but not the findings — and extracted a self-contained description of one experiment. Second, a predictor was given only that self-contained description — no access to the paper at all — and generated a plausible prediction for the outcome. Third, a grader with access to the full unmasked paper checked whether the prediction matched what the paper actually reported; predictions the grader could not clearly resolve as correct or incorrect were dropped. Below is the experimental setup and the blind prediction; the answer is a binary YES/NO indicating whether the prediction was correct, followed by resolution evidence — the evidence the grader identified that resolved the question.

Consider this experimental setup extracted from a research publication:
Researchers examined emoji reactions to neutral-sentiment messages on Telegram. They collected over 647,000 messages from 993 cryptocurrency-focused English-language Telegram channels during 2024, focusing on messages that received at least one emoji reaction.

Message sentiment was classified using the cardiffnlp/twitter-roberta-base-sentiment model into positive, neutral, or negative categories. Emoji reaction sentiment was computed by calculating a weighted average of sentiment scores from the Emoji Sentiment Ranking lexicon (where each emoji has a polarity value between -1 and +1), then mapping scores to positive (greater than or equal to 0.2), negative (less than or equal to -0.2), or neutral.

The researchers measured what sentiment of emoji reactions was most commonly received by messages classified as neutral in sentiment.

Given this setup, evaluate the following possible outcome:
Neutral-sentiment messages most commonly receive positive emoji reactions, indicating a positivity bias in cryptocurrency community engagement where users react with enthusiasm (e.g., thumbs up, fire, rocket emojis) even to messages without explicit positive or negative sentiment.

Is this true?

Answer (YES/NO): YES